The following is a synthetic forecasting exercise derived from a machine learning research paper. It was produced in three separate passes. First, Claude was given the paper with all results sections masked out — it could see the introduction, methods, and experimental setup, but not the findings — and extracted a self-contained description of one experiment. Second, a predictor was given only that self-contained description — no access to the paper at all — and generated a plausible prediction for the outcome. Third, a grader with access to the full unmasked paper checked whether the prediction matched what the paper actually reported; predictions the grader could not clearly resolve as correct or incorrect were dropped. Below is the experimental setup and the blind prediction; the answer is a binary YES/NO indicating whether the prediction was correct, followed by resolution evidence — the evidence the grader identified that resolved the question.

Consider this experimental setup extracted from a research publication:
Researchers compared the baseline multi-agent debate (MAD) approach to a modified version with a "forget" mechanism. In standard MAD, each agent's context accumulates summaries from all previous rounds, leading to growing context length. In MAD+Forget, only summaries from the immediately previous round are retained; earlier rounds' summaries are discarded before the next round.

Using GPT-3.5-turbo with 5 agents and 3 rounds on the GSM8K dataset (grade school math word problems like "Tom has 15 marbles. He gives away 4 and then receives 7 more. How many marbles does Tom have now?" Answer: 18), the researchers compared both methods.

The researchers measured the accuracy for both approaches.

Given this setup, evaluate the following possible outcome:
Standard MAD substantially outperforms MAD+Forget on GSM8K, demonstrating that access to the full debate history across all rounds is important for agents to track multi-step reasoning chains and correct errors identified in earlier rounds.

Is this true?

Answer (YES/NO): NO